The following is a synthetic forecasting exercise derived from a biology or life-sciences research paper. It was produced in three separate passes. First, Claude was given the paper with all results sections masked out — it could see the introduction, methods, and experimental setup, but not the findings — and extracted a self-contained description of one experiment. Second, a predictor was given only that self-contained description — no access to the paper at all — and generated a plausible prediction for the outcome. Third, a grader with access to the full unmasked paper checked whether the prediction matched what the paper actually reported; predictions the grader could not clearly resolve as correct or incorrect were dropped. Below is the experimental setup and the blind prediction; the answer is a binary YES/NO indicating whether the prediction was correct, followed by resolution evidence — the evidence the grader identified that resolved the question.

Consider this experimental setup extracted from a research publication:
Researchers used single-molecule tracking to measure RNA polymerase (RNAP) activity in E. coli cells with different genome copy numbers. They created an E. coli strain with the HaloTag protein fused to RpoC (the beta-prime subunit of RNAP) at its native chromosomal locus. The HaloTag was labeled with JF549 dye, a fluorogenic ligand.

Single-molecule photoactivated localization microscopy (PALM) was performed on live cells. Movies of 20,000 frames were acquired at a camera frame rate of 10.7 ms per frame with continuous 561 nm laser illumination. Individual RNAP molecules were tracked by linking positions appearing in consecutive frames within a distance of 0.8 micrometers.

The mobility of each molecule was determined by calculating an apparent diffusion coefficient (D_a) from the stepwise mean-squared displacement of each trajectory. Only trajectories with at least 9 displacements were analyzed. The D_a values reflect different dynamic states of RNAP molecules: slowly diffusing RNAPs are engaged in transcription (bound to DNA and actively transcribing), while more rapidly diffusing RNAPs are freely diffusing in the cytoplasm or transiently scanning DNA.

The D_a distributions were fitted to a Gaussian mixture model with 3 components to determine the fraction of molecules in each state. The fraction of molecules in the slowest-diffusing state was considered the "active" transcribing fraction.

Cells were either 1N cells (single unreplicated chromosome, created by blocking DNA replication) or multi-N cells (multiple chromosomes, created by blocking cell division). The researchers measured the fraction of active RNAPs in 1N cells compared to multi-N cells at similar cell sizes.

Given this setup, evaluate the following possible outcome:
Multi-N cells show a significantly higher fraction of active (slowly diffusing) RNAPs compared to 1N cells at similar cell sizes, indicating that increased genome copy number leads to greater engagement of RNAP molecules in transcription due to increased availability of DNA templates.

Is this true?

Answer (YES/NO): YES